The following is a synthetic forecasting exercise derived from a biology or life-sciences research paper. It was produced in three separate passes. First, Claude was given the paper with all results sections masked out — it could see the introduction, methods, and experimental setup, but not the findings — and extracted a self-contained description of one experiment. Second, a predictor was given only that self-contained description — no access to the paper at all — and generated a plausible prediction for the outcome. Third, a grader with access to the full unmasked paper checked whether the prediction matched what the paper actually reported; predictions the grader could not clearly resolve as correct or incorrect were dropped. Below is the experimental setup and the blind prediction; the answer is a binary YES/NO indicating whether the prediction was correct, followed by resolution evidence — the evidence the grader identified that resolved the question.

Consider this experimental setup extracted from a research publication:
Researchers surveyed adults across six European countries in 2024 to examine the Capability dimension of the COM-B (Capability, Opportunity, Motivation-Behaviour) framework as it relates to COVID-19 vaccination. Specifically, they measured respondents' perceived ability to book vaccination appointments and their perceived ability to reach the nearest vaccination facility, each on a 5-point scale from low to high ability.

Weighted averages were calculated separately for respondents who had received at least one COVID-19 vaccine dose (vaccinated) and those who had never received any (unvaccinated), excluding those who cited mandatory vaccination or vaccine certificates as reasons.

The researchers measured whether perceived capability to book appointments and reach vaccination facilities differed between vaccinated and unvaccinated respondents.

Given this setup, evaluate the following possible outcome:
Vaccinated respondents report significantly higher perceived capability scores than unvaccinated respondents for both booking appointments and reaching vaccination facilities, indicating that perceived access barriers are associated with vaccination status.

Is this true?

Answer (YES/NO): YES